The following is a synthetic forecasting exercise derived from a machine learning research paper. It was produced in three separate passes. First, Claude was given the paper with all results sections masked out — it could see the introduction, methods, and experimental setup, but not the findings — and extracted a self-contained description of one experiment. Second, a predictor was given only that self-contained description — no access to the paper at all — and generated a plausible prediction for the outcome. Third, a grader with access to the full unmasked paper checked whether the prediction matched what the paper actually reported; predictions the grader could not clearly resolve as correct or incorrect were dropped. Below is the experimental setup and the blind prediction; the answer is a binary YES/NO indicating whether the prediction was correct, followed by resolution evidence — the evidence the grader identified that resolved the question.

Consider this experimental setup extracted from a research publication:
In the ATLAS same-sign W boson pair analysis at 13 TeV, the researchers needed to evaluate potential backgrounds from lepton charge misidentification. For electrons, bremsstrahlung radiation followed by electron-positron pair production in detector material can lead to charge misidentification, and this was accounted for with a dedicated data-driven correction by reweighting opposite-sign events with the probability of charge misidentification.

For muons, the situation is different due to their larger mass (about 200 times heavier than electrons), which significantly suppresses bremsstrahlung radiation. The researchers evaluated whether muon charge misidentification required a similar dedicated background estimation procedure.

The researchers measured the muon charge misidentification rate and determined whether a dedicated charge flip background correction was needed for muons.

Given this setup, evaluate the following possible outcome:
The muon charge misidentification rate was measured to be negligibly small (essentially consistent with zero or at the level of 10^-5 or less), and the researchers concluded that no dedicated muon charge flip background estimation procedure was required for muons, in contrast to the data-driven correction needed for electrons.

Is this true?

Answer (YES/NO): YES